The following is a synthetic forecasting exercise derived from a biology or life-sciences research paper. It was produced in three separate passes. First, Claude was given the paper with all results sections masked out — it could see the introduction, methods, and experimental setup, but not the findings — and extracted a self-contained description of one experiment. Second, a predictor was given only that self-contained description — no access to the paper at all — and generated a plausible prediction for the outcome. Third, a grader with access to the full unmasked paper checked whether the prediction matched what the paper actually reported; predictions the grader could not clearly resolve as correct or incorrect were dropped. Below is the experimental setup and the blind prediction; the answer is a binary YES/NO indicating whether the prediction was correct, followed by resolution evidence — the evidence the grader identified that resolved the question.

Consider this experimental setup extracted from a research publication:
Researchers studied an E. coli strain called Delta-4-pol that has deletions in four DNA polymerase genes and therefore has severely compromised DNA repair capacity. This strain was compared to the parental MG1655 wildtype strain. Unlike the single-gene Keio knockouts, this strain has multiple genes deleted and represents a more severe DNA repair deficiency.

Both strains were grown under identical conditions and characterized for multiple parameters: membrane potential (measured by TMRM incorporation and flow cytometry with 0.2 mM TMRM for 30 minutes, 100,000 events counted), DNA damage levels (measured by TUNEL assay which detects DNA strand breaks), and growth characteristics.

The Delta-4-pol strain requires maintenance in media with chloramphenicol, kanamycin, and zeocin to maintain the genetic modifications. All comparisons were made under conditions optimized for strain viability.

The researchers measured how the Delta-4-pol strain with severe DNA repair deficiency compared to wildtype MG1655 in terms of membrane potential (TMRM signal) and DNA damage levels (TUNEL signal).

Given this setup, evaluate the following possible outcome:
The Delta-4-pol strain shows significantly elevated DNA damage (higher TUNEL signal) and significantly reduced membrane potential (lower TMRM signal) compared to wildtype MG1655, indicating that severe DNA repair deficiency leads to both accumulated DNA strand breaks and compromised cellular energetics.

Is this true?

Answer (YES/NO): NO